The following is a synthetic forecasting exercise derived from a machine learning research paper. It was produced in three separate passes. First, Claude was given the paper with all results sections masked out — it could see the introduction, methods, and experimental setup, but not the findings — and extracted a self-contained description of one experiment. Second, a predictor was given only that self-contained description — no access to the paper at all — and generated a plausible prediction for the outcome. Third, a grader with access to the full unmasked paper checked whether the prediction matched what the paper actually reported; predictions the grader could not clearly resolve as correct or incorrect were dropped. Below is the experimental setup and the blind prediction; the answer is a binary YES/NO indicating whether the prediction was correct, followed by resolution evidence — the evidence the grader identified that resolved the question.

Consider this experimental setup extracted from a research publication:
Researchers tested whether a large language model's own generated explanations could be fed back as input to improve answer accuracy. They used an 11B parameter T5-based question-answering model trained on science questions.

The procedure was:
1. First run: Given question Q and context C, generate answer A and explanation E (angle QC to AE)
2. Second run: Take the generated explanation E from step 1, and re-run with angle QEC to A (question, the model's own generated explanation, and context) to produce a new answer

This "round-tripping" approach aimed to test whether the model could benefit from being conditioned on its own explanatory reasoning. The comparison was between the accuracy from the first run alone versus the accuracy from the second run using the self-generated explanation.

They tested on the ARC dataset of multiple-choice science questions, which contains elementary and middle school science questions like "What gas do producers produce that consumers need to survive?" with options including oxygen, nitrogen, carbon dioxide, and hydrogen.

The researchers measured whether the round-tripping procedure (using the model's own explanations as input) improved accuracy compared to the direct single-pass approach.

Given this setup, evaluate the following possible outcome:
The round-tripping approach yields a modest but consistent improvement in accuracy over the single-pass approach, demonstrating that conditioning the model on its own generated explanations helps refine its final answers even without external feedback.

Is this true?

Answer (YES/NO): NO